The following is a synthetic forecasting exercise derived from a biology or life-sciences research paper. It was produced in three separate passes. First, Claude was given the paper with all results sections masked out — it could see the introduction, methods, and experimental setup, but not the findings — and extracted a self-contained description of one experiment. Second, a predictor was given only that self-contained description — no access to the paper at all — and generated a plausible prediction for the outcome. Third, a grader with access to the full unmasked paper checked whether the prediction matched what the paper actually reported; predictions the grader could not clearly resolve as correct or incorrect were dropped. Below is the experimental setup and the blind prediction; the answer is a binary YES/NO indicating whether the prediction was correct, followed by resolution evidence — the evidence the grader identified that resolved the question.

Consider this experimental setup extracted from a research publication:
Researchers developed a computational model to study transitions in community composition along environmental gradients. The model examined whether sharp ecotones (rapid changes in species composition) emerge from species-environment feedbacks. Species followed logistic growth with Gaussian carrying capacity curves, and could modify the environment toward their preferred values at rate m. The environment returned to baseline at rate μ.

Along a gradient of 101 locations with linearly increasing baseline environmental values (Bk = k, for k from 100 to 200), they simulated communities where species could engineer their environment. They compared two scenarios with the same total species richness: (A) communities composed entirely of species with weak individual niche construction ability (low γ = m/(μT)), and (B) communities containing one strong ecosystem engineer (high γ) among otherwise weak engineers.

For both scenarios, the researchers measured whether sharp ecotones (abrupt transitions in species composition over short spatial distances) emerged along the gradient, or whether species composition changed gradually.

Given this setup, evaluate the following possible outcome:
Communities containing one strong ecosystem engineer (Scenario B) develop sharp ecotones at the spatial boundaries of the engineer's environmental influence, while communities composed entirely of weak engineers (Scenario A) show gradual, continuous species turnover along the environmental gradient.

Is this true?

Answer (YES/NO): NO